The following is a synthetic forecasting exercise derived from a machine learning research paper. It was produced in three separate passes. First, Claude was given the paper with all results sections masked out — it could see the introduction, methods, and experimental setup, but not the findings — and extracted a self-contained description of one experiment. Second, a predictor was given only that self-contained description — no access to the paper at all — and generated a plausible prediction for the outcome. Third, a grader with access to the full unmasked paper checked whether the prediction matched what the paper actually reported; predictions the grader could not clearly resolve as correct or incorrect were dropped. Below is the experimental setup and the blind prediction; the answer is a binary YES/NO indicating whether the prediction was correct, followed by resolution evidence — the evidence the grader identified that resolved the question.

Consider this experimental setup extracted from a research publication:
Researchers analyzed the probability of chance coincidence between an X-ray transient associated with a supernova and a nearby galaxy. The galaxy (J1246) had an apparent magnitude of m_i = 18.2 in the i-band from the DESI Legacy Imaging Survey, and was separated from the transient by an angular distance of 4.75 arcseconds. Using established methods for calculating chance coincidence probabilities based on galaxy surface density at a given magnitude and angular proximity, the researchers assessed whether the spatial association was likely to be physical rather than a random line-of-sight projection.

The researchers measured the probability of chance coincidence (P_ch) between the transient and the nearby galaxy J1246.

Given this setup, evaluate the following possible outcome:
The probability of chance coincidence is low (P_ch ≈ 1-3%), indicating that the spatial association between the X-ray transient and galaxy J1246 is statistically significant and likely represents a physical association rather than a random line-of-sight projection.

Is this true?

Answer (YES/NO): NO